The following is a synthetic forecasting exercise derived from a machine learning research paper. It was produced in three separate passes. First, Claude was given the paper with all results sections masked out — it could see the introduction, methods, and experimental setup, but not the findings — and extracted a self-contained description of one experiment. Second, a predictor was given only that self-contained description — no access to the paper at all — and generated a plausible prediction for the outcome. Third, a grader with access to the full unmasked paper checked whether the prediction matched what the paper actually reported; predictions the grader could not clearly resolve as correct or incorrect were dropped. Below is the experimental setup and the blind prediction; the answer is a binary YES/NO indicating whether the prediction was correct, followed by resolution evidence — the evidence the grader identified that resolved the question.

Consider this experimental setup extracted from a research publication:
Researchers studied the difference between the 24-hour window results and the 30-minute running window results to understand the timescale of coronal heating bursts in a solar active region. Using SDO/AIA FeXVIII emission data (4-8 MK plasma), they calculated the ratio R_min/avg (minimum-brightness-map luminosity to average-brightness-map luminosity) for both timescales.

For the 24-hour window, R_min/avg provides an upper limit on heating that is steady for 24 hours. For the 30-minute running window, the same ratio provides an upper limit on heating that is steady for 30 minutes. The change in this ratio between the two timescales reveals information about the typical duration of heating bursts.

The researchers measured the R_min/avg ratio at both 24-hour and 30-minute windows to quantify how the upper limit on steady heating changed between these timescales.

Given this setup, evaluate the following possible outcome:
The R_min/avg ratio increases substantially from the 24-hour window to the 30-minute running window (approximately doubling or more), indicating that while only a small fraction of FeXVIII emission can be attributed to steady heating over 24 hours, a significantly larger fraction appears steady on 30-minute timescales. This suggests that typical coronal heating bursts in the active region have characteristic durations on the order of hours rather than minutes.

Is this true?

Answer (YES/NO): NO